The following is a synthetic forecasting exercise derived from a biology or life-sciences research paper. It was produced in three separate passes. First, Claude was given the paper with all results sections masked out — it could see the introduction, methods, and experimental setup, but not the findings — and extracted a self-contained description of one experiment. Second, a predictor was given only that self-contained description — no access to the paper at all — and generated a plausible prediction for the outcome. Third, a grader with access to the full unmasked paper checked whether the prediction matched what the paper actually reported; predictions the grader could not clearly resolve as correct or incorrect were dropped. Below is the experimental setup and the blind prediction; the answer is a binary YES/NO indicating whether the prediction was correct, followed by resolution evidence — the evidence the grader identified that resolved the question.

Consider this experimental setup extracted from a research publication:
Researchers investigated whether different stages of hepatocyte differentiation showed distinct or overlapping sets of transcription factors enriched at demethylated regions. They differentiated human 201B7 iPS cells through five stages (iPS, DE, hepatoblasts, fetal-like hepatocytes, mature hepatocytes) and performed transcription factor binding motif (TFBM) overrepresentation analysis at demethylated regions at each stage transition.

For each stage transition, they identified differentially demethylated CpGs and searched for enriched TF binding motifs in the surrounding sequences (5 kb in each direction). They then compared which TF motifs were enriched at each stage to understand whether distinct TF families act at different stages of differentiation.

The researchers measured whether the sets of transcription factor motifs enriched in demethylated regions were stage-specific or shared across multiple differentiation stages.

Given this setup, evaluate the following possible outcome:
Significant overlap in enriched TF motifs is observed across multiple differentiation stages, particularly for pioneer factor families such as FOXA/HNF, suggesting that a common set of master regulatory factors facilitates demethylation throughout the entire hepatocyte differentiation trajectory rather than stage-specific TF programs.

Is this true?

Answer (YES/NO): NO